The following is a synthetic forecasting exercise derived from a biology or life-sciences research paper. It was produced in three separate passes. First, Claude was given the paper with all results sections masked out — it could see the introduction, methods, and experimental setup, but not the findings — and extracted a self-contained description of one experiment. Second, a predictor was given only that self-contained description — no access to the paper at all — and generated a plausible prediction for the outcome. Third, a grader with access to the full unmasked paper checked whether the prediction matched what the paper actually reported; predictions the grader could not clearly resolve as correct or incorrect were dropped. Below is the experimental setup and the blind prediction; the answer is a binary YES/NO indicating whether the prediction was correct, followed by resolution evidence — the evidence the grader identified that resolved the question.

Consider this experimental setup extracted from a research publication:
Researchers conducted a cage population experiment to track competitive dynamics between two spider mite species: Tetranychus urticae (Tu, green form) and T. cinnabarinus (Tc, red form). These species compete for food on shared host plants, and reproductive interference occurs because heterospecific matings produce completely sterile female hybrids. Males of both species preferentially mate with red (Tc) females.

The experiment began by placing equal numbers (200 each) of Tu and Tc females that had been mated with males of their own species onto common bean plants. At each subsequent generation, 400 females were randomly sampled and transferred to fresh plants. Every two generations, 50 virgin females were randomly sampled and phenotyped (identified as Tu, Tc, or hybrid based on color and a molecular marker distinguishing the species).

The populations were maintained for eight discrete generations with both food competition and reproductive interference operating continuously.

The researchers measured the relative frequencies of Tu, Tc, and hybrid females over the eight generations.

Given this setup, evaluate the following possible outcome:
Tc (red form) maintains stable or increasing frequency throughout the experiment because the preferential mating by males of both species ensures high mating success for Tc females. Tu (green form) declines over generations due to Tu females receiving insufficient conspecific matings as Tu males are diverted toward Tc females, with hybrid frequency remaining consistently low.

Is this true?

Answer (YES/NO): NO